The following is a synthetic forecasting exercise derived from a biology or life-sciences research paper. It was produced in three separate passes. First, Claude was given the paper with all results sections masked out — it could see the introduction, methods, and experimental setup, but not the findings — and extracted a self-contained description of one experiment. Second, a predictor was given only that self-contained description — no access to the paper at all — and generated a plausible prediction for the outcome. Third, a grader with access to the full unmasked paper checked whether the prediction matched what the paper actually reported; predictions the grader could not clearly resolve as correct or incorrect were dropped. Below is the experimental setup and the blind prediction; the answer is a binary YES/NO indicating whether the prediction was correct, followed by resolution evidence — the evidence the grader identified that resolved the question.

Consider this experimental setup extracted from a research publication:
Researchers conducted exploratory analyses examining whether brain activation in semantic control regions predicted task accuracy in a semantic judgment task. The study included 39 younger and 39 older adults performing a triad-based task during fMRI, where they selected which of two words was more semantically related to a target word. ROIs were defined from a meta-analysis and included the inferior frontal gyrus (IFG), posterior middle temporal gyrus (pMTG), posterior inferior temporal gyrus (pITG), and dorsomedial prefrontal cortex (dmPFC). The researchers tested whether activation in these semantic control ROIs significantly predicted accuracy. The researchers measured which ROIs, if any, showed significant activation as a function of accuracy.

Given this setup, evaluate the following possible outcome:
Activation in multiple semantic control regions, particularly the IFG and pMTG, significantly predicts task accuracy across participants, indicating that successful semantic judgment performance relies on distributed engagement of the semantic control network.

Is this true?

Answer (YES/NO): NO